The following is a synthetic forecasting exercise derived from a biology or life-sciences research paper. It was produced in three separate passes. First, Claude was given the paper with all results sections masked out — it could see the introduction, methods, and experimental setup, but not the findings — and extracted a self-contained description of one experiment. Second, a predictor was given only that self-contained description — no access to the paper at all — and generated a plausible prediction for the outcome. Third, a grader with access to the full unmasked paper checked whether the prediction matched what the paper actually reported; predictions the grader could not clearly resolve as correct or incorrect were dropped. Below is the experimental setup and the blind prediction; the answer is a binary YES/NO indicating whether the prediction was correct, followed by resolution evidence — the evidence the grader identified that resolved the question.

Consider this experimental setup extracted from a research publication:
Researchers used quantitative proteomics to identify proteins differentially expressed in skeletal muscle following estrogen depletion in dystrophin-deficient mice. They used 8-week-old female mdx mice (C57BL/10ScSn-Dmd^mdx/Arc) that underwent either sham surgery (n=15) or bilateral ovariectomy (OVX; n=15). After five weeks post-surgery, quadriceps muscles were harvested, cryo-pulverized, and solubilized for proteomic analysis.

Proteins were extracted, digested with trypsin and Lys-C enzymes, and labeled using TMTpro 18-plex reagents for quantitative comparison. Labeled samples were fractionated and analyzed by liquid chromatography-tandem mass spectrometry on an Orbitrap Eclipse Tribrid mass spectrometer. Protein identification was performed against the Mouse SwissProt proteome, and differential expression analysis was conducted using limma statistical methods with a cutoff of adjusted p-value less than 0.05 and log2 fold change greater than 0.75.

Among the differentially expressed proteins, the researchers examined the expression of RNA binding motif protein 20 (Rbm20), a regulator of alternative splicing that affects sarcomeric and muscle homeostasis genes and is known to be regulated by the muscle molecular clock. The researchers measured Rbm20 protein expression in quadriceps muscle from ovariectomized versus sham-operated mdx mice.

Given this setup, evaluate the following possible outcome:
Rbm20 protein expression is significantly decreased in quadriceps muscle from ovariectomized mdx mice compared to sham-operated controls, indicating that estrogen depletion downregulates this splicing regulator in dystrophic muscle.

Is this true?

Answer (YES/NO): YES